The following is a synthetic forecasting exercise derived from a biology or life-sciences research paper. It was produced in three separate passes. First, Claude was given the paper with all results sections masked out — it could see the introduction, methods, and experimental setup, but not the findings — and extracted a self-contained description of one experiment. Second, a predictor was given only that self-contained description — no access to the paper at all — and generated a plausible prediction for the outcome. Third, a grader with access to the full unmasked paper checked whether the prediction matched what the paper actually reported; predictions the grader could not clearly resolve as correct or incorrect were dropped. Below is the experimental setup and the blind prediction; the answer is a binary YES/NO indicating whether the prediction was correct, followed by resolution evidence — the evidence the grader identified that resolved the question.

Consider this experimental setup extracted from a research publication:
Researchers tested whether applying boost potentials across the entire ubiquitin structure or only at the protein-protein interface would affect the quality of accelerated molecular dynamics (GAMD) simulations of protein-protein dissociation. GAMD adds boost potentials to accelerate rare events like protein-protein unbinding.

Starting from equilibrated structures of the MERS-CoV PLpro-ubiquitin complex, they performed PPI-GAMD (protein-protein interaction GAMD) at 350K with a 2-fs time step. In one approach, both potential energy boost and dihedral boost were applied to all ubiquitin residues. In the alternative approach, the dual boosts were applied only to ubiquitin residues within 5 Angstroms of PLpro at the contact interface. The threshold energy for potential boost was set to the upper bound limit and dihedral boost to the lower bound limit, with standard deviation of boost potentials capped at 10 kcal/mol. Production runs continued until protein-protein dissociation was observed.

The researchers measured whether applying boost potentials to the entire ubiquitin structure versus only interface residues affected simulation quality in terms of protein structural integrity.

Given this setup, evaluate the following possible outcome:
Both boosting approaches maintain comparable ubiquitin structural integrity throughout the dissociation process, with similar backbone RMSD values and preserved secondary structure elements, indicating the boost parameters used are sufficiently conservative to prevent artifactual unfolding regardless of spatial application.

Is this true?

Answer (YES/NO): NO